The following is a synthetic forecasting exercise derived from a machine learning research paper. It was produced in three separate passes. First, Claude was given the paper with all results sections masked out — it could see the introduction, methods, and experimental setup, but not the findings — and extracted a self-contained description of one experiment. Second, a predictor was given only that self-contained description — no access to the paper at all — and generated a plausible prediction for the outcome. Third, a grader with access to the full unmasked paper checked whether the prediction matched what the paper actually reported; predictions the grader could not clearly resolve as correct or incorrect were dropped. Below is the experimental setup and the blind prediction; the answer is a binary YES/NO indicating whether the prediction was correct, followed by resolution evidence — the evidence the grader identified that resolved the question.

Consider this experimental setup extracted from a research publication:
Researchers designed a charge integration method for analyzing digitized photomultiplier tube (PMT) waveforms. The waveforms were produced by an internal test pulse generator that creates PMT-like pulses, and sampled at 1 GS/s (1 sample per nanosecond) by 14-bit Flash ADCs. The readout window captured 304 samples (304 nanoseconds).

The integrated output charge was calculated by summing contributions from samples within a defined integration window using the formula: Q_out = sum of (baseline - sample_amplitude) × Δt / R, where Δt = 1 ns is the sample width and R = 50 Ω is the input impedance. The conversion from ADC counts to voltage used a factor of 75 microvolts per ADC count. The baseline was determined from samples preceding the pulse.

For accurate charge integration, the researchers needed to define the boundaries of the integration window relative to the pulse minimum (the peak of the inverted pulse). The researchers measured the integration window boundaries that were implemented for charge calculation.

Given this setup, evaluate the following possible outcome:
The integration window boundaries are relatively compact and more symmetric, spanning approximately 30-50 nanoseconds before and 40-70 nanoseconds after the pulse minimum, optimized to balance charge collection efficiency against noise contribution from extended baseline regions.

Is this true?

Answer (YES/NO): NO